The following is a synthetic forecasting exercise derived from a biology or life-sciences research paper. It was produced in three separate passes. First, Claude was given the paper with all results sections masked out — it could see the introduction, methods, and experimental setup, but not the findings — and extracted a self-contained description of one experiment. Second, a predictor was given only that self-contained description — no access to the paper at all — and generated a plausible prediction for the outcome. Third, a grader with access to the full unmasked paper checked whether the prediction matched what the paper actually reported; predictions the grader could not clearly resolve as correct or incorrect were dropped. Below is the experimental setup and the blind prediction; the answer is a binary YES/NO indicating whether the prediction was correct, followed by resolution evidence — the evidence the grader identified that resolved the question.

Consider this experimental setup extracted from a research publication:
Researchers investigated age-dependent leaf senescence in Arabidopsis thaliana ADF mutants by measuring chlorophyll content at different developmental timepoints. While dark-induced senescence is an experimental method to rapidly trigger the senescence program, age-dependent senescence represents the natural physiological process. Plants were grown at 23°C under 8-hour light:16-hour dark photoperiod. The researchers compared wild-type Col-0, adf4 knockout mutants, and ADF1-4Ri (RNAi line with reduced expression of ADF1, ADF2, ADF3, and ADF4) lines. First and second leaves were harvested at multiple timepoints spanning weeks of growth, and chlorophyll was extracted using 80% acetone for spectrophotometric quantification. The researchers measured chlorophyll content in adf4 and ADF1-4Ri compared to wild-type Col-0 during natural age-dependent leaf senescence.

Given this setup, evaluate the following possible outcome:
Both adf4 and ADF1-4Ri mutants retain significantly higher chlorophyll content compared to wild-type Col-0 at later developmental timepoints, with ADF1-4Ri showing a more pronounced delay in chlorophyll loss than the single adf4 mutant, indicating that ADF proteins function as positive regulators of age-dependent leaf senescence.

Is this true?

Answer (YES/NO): NO